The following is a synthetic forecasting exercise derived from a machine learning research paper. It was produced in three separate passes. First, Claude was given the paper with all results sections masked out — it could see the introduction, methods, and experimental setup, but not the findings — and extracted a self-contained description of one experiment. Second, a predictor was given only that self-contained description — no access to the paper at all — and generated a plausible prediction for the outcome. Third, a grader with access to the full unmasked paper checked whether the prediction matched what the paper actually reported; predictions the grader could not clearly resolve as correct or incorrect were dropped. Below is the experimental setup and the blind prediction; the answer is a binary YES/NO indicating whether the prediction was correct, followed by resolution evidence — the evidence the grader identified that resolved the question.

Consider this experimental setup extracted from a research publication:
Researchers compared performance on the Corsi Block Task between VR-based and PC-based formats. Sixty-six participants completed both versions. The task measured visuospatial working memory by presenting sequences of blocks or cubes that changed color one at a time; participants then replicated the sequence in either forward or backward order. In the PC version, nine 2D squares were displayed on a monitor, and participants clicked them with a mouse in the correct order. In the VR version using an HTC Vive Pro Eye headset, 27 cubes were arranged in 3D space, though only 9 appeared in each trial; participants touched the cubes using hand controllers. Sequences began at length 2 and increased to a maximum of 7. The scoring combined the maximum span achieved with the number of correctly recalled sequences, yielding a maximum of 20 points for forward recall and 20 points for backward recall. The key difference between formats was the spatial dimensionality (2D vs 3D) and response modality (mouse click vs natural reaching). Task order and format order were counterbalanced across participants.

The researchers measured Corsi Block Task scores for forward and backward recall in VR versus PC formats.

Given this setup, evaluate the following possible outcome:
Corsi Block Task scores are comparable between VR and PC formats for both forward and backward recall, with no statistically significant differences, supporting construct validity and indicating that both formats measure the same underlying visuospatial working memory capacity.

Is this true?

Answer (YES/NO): NO